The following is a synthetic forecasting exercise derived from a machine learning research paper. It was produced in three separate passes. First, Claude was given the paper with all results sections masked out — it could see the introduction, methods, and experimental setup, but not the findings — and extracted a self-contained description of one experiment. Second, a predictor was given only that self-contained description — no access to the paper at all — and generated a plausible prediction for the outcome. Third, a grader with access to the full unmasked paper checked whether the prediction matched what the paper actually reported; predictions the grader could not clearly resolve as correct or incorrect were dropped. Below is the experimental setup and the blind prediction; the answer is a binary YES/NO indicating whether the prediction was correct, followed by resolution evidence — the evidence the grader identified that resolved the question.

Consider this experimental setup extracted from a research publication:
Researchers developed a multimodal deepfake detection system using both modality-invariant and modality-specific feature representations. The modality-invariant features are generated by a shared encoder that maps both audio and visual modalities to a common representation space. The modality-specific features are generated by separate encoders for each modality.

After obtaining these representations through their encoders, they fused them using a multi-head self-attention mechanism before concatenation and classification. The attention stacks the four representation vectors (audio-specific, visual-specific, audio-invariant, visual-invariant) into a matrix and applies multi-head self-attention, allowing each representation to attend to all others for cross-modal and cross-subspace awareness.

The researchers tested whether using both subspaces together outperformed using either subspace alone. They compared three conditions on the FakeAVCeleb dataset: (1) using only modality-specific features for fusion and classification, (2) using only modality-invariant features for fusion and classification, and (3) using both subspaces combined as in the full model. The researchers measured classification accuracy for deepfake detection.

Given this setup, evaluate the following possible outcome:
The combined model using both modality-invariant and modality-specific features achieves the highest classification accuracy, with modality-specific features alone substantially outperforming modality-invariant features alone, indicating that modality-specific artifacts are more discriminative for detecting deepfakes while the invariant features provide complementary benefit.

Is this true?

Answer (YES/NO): NO